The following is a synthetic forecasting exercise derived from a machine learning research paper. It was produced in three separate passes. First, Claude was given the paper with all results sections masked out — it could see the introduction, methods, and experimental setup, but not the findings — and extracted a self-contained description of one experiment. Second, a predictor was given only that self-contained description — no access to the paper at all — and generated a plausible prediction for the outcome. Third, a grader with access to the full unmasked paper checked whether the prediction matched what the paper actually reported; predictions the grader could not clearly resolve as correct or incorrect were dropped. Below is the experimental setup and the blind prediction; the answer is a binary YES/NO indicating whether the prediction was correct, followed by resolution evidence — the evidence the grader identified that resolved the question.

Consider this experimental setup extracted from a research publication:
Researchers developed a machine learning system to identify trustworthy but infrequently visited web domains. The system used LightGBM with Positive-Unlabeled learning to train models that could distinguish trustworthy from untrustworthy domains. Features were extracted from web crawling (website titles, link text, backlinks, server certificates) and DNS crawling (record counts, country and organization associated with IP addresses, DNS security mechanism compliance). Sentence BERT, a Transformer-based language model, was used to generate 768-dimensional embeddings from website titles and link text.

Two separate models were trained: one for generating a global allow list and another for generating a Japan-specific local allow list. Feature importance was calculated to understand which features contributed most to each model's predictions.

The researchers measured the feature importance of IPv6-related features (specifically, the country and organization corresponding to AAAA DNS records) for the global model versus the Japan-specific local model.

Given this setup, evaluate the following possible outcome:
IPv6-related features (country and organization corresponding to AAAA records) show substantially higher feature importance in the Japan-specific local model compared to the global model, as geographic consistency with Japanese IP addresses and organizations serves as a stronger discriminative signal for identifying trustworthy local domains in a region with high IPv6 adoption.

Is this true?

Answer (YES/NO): NO